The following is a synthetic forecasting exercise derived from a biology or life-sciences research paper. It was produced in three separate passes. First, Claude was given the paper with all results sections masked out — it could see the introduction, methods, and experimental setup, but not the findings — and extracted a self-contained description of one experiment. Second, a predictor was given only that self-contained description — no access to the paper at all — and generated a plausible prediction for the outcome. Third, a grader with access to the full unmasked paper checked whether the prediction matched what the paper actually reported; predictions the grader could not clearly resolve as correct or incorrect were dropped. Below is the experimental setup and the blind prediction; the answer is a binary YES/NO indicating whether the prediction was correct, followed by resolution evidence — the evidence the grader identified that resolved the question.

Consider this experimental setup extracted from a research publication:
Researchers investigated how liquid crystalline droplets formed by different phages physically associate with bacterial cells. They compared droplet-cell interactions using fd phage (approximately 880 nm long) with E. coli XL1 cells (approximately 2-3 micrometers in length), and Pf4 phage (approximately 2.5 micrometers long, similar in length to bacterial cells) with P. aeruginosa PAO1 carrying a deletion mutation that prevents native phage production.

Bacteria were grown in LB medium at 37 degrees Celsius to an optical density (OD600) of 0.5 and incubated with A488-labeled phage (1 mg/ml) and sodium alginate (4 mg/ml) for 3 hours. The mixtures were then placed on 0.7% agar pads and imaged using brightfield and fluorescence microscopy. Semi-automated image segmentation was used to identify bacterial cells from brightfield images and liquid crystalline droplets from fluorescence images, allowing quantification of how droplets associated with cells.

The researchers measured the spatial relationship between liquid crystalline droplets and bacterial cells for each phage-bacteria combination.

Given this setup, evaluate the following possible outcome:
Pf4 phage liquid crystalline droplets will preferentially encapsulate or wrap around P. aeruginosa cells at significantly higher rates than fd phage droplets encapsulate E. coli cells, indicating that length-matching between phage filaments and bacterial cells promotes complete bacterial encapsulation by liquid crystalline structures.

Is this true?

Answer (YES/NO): YES